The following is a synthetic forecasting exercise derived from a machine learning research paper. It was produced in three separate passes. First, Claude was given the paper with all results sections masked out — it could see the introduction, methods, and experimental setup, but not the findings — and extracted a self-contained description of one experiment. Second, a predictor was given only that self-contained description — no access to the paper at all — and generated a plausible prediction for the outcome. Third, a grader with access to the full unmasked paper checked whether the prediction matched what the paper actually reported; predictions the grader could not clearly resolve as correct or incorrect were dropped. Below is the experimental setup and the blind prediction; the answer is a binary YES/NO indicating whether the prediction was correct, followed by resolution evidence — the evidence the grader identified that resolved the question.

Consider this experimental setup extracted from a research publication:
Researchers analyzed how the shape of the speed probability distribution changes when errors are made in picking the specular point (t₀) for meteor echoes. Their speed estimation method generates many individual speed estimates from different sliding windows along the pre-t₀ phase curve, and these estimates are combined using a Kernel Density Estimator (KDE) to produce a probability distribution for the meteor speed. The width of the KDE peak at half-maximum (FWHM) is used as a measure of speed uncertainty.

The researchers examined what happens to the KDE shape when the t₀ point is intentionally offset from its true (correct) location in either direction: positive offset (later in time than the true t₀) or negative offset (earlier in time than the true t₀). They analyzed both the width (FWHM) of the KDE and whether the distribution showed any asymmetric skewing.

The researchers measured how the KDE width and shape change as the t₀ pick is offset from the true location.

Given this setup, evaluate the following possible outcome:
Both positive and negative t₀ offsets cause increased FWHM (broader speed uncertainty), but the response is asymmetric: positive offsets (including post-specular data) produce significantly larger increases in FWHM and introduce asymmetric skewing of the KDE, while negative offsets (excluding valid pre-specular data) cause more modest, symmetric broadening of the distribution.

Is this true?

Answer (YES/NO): NO